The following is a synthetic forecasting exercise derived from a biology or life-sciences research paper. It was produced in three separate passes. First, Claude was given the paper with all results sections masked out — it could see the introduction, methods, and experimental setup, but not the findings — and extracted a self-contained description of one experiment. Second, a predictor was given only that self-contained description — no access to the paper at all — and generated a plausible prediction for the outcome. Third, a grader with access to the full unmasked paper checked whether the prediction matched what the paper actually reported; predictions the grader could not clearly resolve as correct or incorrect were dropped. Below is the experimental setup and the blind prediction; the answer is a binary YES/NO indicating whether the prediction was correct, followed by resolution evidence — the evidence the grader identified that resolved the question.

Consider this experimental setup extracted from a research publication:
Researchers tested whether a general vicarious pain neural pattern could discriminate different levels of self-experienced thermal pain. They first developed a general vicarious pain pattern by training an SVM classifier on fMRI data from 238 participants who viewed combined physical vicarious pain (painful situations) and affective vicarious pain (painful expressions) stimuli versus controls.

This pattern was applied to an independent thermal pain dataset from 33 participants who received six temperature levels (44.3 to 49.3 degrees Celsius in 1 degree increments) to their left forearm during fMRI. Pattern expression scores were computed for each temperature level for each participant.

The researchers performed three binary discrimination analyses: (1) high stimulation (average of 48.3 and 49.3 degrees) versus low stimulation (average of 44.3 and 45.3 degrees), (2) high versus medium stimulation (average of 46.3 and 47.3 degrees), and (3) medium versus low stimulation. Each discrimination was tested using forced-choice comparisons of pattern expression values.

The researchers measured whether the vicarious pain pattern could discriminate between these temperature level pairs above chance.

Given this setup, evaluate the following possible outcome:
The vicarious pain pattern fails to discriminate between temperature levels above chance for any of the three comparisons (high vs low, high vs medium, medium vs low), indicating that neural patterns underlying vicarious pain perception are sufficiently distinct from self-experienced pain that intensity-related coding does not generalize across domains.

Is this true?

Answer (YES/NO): NO